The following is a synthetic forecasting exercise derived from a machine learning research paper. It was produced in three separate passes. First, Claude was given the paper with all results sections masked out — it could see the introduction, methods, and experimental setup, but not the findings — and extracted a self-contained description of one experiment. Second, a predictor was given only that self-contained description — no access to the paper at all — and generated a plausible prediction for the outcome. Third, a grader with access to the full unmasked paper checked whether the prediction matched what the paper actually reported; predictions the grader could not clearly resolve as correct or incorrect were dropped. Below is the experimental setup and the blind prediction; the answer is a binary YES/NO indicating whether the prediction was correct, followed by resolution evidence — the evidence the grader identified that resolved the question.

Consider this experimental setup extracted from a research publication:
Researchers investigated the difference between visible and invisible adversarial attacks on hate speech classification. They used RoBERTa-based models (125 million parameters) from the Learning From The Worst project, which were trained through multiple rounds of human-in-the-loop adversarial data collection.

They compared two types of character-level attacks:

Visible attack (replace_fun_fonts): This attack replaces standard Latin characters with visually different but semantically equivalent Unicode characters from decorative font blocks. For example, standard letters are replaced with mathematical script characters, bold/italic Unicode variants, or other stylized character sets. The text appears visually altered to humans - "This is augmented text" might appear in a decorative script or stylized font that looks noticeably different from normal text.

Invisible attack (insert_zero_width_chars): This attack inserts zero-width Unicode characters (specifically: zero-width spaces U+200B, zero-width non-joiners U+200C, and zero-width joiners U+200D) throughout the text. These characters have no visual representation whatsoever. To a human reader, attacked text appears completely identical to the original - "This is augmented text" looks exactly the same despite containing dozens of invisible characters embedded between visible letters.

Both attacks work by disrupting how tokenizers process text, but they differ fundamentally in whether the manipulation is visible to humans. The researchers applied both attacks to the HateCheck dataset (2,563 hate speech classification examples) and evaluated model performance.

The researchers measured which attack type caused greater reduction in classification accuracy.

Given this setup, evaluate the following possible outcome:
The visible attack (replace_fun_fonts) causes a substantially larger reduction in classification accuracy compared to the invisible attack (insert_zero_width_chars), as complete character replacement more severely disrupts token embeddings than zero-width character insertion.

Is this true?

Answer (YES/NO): NO